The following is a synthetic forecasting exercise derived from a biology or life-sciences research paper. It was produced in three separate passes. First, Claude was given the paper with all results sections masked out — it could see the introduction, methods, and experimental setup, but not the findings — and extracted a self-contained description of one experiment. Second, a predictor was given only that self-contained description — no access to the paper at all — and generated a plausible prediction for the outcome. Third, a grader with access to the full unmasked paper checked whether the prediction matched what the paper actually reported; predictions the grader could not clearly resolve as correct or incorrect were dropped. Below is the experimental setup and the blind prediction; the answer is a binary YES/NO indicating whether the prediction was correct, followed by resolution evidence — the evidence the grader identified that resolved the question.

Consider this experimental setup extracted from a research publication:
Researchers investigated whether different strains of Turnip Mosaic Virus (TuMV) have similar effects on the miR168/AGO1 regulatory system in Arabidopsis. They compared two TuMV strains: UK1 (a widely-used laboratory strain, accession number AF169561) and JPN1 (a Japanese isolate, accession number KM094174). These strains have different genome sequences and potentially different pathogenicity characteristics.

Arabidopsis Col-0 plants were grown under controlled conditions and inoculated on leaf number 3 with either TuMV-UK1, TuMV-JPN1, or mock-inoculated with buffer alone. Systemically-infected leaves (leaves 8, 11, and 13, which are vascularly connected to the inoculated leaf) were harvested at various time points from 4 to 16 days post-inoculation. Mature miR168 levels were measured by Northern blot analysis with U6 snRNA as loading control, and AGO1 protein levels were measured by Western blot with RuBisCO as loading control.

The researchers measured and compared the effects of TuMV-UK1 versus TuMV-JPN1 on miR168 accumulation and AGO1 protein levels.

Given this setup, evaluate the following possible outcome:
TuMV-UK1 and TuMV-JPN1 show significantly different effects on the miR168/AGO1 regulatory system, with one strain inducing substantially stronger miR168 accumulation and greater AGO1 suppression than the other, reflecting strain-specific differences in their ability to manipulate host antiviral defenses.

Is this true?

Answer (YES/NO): NO